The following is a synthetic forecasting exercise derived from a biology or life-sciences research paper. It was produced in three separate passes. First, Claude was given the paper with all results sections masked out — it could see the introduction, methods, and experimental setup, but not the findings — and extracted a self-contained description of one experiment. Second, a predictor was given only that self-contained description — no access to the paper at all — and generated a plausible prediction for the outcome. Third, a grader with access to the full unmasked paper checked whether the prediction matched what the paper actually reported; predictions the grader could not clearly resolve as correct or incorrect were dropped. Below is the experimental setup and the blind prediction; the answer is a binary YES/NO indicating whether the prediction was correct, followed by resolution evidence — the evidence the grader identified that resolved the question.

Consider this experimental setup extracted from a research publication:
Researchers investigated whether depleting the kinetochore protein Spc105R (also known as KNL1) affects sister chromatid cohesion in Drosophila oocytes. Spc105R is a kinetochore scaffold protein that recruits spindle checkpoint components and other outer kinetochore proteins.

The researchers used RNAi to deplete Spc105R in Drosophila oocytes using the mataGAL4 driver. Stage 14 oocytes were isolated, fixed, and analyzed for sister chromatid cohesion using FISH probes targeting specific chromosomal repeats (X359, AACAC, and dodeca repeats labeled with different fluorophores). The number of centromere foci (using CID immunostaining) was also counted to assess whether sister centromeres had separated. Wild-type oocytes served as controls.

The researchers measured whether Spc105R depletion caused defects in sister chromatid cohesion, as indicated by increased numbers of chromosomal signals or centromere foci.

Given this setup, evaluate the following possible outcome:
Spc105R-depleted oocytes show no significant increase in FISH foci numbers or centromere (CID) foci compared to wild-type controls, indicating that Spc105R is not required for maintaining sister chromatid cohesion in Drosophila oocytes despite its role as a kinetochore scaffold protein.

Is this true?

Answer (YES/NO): NO